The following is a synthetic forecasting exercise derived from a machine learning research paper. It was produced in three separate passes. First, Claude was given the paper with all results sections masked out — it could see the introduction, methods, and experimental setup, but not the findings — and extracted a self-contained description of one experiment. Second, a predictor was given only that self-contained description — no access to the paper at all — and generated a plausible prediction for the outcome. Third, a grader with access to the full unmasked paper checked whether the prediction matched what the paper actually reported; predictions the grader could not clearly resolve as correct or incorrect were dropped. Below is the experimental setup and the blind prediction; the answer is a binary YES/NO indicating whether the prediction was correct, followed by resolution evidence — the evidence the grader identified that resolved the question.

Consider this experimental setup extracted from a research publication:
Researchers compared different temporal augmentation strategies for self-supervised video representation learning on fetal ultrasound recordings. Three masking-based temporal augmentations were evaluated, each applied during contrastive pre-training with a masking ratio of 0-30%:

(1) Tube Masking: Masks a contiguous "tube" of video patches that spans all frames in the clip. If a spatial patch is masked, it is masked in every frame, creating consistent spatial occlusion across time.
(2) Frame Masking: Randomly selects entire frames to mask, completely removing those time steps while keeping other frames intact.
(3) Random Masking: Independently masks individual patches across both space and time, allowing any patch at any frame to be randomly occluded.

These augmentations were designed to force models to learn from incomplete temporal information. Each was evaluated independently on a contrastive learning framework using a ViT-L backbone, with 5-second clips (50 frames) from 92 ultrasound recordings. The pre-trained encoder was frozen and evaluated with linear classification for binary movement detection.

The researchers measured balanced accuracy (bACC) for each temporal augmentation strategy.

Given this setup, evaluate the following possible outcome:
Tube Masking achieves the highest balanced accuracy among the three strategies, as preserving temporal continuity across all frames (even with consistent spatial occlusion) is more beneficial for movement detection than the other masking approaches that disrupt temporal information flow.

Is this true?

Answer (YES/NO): NO